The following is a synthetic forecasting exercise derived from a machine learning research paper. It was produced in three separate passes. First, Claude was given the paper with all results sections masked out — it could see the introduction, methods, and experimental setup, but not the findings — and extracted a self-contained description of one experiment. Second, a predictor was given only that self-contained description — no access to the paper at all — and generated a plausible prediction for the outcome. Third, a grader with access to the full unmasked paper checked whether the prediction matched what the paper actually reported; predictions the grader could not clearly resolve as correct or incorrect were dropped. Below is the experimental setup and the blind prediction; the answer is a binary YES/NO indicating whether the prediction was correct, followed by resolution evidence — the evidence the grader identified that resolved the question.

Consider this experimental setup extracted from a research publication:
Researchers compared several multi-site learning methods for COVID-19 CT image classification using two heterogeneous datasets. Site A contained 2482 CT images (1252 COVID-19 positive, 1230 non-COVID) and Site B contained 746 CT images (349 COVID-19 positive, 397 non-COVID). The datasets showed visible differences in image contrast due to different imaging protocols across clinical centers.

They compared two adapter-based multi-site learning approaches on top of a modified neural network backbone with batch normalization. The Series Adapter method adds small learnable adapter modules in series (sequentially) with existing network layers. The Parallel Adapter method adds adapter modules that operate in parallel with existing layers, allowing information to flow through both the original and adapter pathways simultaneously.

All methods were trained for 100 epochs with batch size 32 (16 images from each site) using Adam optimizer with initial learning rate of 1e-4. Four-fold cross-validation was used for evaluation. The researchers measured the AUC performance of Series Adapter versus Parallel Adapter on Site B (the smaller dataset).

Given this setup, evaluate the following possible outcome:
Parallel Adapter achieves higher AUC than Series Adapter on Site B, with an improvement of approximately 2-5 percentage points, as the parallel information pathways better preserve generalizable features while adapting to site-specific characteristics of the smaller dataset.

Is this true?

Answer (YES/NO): NO